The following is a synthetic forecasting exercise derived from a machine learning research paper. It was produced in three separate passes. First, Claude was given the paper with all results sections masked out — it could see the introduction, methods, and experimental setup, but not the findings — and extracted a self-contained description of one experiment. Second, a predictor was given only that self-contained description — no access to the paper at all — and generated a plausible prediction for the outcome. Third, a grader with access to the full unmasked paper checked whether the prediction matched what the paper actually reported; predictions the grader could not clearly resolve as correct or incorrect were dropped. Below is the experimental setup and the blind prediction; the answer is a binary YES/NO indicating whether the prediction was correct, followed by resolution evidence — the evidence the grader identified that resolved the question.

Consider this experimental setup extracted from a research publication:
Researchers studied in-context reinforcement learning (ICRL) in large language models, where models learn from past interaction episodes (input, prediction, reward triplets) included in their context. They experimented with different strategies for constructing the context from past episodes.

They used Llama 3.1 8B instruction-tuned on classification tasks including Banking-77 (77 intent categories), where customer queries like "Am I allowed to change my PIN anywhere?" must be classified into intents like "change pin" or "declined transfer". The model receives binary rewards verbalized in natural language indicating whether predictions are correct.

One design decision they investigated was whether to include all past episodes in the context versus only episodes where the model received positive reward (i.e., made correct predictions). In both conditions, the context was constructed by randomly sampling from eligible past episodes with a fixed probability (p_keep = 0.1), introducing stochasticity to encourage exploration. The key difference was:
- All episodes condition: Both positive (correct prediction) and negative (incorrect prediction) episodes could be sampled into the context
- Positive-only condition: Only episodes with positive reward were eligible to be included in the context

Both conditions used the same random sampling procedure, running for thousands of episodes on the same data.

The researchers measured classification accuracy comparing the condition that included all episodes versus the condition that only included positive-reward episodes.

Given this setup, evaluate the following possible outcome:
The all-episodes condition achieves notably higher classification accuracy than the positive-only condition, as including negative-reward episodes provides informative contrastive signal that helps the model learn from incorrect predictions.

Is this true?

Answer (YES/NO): NO